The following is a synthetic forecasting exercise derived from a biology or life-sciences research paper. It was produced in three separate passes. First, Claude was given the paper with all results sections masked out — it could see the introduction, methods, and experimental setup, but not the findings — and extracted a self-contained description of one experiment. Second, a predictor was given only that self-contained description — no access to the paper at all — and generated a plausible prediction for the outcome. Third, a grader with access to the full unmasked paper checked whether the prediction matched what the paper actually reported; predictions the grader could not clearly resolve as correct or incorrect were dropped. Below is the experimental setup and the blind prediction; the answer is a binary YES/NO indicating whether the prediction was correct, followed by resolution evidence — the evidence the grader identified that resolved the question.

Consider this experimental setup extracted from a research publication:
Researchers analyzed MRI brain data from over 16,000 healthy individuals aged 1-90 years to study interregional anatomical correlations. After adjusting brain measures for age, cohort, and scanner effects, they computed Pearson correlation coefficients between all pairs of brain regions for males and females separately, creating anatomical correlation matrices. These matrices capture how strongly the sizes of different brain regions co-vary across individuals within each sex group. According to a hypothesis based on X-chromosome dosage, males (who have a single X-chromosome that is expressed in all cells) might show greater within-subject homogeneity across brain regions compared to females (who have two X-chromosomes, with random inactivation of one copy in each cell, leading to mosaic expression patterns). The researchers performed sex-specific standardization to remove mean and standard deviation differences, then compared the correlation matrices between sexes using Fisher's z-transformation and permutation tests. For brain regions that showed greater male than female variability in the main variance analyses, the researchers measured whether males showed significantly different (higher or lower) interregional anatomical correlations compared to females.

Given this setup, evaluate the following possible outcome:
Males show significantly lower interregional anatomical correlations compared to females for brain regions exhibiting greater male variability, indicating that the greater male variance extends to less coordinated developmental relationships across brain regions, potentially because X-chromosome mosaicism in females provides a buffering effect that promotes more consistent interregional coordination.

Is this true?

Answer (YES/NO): NO